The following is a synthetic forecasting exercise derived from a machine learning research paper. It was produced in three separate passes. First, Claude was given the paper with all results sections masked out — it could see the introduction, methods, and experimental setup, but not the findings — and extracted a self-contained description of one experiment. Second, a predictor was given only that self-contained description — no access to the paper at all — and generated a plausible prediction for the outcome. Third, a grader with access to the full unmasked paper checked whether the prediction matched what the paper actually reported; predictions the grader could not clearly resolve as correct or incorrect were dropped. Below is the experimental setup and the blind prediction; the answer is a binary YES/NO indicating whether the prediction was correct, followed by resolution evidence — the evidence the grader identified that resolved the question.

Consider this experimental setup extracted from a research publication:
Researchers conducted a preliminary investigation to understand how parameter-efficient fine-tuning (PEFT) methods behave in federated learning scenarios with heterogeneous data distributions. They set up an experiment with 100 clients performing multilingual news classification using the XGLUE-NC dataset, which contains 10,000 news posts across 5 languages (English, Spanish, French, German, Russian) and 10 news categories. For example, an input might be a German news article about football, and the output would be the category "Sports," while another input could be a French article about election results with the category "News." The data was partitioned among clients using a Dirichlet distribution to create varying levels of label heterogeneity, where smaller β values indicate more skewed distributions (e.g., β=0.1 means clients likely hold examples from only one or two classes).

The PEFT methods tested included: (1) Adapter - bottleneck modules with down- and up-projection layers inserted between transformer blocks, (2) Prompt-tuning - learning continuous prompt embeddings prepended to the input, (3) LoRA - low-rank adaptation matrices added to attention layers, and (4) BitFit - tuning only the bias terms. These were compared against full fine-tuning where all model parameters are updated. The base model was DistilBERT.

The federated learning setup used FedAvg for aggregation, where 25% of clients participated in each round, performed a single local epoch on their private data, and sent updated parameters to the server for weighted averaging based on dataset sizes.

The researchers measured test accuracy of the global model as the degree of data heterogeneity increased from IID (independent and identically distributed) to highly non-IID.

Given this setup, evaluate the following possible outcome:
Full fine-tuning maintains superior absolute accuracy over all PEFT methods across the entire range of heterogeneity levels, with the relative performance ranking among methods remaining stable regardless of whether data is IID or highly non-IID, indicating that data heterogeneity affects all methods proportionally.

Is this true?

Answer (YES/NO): NO